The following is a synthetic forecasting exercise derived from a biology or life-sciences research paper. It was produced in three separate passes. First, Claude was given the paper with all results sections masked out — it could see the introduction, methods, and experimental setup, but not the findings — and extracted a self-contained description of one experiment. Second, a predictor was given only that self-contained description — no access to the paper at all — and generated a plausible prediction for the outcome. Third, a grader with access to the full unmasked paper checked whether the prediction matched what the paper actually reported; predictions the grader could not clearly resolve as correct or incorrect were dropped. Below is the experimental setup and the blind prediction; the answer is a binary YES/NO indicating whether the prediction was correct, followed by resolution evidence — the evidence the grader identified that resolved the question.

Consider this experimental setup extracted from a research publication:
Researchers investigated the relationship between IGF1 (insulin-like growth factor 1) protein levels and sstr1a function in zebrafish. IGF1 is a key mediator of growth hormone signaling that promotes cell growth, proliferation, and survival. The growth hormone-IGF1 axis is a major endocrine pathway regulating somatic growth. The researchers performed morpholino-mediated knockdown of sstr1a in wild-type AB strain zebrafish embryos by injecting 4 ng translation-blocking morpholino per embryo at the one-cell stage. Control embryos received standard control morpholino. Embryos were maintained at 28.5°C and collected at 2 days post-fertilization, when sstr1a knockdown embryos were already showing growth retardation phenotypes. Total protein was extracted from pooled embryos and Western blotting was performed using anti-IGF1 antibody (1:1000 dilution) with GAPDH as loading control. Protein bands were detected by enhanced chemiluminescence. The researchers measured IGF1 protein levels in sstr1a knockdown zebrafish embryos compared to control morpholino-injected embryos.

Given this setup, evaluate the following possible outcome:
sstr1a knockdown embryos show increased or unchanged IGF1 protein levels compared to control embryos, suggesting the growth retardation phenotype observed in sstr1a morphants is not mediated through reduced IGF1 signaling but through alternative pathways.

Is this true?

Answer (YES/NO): YES